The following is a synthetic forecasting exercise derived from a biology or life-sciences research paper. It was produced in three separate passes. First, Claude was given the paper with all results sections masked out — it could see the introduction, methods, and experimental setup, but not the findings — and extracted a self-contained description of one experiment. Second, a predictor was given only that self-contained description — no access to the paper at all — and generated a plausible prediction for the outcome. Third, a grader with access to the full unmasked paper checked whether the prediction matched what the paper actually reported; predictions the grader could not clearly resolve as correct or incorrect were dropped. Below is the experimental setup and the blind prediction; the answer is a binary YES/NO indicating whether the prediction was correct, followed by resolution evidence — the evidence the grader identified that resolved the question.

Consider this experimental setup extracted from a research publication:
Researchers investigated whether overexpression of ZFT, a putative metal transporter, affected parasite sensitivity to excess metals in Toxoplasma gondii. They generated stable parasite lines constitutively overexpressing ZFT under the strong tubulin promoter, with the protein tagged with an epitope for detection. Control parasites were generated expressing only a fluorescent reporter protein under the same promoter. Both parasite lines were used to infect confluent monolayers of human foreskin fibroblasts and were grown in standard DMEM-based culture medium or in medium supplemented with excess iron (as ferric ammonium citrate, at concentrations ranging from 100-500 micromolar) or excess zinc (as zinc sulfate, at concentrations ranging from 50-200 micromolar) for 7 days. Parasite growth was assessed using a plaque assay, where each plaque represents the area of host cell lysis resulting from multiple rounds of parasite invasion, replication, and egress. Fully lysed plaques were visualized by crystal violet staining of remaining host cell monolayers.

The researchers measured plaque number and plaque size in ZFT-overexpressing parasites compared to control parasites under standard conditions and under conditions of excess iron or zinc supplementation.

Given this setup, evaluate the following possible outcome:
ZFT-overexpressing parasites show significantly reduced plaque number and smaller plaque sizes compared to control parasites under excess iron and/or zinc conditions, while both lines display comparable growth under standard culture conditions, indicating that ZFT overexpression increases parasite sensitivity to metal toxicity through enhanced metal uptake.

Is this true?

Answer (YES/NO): NO